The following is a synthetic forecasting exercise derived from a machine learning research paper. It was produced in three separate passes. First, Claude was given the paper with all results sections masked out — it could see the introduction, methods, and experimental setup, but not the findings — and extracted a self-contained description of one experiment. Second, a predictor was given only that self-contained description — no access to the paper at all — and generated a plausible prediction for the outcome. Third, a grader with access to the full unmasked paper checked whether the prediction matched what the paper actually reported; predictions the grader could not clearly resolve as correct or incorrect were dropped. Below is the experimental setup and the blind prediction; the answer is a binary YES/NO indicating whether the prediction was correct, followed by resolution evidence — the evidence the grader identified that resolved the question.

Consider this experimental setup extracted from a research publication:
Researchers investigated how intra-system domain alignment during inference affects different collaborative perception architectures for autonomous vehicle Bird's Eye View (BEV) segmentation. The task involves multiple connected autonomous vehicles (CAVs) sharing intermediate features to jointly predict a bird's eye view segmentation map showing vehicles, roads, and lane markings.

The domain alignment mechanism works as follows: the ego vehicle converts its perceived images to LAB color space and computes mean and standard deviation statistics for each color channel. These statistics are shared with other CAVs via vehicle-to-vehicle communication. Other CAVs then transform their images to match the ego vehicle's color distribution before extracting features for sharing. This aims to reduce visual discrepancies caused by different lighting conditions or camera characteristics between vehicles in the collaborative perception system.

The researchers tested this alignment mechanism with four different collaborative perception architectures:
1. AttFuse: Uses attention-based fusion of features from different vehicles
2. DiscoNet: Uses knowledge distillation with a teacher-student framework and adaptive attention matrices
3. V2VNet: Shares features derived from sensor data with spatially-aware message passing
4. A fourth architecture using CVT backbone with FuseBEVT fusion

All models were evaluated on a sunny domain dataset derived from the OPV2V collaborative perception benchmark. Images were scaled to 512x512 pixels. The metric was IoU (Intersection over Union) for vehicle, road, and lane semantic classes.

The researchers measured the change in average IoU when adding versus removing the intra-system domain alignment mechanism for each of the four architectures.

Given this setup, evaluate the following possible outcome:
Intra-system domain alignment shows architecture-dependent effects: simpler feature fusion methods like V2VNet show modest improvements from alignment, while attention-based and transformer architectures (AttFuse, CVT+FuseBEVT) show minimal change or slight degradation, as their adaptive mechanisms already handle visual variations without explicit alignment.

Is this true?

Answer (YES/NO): NO